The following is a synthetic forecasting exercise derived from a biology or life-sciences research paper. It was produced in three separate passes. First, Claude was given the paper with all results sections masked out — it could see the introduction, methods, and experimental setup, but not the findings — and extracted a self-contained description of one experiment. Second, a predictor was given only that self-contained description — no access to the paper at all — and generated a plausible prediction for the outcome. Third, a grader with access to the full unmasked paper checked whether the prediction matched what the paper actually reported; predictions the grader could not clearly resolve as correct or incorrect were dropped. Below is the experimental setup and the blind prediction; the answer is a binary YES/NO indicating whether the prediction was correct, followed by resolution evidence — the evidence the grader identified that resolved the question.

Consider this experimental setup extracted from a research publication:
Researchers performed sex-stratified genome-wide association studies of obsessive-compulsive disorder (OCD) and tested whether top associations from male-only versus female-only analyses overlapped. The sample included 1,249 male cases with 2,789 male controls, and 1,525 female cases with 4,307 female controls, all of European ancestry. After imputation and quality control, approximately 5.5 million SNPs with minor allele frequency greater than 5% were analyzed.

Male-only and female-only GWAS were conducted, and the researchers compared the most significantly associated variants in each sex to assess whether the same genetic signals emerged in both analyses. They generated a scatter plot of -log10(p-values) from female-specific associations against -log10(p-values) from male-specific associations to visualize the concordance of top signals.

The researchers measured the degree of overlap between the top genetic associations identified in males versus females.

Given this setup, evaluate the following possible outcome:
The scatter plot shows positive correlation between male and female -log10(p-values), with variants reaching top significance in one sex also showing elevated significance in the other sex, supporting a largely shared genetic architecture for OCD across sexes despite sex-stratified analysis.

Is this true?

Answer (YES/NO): NO